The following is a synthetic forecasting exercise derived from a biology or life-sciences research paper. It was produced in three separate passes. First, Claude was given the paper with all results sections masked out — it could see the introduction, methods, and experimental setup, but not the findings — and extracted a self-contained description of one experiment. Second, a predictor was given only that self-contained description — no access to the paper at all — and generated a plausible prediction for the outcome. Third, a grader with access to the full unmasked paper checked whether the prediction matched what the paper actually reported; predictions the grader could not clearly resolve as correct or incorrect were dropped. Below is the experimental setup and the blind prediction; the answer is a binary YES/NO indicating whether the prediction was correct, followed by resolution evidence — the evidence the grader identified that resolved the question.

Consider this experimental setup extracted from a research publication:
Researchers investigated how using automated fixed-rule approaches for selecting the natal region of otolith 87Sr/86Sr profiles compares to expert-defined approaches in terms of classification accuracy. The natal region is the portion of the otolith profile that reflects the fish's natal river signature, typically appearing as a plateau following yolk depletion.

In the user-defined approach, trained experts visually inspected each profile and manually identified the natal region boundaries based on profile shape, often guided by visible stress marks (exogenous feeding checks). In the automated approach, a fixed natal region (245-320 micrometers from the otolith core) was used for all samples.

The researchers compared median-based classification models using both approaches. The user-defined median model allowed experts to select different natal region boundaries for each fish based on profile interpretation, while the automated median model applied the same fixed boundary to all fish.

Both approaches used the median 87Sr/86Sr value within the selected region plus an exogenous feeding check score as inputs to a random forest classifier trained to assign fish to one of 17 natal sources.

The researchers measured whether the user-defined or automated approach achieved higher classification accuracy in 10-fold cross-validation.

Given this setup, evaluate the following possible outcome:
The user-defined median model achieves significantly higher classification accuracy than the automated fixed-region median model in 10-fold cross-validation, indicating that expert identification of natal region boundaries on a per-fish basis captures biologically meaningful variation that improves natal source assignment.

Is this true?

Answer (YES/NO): NO